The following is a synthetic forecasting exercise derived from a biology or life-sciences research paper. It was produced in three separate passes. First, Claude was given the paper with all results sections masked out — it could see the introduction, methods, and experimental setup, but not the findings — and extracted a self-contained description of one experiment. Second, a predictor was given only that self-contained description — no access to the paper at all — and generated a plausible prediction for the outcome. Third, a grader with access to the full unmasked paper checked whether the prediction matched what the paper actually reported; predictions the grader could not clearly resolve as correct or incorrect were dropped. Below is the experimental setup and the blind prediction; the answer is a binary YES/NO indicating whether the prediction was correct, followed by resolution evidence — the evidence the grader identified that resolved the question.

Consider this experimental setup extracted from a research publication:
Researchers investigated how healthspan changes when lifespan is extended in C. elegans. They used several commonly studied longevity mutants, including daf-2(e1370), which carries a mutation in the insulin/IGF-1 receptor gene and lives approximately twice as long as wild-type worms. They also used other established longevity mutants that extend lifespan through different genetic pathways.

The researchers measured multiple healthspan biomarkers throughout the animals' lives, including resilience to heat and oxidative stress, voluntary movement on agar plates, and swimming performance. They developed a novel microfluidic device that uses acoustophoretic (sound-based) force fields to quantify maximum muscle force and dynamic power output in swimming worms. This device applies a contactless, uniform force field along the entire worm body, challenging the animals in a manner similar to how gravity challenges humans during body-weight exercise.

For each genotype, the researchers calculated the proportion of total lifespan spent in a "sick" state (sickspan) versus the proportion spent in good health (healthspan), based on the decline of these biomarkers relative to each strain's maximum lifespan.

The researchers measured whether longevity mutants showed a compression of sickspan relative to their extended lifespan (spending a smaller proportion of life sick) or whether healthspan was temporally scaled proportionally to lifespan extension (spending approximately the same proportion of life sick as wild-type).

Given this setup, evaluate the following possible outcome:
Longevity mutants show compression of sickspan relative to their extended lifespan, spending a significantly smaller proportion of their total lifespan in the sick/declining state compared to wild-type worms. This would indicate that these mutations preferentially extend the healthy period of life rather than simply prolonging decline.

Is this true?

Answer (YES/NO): NO